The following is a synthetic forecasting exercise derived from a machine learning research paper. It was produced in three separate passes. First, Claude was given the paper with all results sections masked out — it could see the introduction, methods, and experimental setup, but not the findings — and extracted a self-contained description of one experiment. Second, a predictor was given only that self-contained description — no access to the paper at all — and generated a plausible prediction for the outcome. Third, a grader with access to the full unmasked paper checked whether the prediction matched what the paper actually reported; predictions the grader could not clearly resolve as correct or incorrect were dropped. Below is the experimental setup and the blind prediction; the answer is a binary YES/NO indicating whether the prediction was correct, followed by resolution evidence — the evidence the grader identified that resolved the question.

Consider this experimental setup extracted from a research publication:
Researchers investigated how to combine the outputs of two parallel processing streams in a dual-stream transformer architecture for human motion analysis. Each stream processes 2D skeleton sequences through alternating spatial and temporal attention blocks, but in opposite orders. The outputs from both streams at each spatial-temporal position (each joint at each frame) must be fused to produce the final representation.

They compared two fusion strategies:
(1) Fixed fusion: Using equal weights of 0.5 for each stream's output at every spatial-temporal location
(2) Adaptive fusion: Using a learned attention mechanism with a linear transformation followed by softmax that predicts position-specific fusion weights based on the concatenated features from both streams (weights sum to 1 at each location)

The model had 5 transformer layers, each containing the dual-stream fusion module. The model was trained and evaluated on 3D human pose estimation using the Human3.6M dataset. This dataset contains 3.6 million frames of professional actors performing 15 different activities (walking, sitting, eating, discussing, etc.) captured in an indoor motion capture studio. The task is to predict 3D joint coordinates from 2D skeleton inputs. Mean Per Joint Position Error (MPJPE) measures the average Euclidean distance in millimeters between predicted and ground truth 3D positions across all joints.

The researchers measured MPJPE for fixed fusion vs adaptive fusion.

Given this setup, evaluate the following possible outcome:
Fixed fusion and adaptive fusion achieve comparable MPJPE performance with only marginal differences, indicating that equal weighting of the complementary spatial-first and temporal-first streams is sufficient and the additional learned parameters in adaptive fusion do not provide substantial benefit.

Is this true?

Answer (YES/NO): NO